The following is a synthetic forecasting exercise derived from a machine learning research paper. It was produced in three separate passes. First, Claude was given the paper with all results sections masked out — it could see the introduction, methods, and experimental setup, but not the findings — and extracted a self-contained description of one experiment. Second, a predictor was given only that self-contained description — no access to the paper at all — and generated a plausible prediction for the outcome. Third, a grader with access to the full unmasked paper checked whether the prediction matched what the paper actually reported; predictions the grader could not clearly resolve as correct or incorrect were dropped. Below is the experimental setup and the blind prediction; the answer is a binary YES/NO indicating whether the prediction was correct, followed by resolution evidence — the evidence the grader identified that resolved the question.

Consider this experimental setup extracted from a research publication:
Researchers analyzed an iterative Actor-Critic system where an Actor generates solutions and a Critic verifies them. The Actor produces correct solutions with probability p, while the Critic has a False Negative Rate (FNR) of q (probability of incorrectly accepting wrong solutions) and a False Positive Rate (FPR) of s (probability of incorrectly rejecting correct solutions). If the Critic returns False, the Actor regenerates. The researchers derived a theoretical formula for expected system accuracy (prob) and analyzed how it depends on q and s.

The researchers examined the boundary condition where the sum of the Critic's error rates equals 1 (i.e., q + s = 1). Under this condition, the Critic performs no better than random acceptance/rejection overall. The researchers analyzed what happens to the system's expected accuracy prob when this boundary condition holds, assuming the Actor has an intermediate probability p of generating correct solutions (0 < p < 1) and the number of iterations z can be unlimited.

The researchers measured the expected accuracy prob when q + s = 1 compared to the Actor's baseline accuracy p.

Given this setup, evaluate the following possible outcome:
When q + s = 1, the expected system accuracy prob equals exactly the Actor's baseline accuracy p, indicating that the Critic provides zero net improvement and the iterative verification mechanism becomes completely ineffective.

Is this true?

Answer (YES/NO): YES